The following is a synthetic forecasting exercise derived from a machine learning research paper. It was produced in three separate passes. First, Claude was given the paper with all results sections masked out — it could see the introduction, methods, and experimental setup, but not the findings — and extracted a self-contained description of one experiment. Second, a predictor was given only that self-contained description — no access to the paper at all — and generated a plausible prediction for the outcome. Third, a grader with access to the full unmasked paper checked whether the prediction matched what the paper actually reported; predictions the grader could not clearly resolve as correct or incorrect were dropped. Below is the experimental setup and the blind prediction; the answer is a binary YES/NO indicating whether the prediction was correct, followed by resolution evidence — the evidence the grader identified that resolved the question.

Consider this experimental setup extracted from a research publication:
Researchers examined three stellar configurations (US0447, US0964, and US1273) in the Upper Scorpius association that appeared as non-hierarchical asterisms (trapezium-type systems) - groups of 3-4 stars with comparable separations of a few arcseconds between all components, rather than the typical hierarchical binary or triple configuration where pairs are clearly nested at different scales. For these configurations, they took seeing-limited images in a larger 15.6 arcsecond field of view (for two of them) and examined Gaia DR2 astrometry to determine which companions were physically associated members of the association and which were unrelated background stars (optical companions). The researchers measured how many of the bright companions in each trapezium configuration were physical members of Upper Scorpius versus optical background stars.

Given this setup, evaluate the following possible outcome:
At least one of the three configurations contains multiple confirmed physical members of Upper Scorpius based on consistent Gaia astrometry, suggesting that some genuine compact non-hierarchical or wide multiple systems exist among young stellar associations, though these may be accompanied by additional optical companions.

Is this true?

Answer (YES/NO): NO